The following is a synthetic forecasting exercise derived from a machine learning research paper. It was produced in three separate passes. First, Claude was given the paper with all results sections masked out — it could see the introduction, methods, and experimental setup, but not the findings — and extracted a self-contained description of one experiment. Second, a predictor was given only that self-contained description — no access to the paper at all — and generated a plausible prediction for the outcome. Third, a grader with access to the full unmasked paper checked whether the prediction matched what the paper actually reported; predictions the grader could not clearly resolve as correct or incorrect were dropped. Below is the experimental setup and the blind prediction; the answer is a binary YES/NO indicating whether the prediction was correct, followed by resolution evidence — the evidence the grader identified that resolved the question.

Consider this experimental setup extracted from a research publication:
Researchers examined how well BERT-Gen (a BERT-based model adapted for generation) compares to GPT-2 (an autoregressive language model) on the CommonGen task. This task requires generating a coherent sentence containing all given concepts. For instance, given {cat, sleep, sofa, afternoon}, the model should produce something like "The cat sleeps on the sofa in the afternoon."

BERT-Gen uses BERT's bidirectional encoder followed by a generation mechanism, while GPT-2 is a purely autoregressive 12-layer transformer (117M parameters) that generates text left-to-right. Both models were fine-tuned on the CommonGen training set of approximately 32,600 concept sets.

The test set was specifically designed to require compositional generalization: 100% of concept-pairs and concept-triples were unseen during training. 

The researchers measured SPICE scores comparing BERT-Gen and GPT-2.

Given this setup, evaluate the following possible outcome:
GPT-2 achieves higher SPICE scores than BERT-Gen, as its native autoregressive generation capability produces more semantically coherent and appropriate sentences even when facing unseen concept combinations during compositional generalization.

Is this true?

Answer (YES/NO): NO